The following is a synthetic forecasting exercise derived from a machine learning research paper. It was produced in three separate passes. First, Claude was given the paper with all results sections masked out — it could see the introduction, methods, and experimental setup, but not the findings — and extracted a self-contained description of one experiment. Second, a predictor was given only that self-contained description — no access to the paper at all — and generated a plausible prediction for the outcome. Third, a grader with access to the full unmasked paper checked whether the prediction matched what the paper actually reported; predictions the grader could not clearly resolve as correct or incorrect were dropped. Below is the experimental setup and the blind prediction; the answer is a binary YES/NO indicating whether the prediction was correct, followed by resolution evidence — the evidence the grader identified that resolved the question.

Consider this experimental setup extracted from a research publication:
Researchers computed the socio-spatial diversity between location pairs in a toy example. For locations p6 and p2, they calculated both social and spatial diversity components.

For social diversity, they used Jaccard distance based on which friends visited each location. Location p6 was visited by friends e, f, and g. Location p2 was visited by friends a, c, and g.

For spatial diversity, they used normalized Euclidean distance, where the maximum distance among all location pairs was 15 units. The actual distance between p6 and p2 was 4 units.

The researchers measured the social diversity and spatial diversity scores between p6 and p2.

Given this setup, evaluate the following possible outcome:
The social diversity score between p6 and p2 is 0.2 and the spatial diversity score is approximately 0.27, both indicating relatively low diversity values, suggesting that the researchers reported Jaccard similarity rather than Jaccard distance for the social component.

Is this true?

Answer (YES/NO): NO